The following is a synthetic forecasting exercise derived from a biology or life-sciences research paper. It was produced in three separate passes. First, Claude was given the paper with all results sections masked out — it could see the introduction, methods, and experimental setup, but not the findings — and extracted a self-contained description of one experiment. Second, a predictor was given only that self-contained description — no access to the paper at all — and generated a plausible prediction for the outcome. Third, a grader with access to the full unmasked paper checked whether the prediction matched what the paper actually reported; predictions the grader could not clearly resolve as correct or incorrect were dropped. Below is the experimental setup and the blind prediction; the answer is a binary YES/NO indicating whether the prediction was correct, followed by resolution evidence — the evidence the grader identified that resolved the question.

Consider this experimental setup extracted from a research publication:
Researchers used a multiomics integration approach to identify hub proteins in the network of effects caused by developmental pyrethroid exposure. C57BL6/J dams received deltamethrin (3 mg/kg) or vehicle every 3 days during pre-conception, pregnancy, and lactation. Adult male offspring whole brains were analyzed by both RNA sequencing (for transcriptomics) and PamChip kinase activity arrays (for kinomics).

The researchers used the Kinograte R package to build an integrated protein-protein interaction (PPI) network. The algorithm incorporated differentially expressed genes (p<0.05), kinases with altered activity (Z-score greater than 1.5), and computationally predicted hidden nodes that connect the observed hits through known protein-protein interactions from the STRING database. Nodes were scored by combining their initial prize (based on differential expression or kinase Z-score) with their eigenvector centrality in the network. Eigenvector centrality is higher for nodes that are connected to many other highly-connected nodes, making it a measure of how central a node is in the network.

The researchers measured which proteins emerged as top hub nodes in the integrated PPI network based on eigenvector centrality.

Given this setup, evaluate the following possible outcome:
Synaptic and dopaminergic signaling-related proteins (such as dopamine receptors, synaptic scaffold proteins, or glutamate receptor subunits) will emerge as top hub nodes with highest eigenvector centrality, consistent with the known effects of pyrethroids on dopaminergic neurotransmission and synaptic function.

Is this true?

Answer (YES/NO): NO